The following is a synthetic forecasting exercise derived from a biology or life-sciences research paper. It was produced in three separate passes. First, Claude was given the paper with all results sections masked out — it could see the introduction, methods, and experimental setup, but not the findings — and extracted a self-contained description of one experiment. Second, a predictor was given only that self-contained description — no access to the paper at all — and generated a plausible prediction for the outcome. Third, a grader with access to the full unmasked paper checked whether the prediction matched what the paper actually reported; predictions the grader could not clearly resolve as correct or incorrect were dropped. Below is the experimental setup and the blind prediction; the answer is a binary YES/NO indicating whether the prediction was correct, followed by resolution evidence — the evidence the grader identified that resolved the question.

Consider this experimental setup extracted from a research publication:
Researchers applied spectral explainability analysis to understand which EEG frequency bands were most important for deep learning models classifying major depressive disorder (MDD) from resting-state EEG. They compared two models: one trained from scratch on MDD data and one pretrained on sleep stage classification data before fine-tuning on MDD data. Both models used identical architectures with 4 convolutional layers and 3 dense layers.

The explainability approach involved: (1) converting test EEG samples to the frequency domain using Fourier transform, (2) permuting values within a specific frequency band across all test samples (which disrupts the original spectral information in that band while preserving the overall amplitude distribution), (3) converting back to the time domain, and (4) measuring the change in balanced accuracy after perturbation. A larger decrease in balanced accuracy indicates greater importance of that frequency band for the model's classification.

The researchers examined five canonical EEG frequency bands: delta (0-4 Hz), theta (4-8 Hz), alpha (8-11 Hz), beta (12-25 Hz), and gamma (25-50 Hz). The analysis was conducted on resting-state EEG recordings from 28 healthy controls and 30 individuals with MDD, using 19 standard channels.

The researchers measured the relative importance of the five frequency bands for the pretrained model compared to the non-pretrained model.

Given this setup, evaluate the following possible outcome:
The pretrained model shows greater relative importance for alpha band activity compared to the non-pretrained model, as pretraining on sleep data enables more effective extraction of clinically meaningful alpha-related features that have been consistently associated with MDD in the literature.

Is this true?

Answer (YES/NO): NO